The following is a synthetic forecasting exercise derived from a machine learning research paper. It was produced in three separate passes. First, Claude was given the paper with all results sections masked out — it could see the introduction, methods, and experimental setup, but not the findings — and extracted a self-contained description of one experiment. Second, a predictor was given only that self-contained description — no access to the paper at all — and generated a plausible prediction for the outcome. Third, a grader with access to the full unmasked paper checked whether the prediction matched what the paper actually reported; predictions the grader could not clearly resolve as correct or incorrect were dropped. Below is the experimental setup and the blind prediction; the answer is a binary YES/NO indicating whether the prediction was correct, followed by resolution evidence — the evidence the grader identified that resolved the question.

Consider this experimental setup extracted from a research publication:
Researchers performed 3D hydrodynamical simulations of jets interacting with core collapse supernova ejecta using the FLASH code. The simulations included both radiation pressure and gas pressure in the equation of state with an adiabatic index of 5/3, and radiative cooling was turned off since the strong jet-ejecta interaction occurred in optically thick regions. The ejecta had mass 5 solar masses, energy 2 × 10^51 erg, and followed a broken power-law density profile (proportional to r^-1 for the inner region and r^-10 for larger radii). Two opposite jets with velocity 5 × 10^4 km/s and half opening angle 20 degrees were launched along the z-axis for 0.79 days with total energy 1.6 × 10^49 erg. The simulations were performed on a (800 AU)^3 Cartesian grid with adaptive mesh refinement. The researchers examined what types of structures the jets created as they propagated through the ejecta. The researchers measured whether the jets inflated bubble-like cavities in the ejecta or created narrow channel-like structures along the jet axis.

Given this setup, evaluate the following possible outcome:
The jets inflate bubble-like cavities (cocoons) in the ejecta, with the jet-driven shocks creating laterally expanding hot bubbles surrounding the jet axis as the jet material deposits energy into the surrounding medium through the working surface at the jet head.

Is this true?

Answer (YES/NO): YES